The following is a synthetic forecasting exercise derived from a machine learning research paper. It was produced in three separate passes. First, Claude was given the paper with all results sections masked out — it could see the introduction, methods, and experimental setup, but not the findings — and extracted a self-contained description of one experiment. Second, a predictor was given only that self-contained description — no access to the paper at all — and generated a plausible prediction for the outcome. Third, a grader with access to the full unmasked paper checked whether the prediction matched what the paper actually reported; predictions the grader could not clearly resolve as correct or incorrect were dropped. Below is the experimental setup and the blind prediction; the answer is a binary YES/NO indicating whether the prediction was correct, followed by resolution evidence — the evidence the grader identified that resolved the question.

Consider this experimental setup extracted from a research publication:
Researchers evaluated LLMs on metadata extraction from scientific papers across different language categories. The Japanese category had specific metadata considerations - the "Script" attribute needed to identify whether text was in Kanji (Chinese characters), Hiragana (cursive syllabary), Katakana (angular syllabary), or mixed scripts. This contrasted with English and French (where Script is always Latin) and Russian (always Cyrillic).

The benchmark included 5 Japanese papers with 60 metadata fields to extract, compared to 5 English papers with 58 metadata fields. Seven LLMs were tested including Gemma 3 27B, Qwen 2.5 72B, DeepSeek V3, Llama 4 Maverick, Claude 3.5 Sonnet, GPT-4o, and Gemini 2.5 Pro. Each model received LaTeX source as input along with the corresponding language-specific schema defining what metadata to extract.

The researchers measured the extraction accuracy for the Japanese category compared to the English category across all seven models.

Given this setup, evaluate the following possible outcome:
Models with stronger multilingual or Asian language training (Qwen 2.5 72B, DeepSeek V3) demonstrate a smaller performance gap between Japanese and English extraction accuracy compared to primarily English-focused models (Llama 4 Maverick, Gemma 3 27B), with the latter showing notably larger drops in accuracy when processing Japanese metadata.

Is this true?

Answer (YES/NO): NO